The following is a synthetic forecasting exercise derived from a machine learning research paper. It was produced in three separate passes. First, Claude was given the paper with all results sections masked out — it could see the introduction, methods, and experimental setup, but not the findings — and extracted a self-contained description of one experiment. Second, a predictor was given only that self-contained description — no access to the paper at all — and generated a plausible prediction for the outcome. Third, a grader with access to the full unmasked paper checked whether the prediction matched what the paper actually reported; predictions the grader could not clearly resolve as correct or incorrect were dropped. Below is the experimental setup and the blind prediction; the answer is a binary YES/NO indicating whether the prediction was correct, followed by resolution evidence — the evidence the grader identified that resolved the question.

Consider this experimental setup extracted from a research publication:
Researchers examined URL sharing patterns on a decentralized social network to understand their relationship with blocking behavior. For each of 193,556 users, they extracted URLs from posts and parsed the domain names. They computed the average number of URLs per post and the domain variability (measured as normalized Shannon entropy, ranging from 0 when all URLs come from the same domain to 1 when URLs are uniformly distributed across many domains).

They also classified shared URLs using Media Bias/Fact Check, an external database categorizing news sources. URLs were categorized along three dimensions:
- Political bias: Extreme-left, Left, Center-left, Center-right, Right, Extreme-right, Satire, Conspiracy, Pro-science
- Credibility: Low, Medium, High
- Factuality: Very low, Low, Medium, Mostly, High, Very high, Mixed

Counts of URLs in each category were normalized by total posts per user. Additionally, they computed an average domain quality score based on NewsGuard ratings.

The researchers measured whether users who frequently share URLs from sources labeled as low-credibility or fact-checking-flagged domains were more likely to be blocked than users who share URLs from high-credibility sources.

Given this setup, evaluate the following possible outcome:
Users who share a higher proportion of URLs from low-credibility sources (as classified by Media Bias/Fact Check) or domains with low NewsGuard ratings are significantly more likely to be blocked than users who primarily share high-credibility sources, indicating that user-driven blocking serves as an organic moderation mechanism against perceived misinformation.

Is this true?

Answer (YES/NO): NO